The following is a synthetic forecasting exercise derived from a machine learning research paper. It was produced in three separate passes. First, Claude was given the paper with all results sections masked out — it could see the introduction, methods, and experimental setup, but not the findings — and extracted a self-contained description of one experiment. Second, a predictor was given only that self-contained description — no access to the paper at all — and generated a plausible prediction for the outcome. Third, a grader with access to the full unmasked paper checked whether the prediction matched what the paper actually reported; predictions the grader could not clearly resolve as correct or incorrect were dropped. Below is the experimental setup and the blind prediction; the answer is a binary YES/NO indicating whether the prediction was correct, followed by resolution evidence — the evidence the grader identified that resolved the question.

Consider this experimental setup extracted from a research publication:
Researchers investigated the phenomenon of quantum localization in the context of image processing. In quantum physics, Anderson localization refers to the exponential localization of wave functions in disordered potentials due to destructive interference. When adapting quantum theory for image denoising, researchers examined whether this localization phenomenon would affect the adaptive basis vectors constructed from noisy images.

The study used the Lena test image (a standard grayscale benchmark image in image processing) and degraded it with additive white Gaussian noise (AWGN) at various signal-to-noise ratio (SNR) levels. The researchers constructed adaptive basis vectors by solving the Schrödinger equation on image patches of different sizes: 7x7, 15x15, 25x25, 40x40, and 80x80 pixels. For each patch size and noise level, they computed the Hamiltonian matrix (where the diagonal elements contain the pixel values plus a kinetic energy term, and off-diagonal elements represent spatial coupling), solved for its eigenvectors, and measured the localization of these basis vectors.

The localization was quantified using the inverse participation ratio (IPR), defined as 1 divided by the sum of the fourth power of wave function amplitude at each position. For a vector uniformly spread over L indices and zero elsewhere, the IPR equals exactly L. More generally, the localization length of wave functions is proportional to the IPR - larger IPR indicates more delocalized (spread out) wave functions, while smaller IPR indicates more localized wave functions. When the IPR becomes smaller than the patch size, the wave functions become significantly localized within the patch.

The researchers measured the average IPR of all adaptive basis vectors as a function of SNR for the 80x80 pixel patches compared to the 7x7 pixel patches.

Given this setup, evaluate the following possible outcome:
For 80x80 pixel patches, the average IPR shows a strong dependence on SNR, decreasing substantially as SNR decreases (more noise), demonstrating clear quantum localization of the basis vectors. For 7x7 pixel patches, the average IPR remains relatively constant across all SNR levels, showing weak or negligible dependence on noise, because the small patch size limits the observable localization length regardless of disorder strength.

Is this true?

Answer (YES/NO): YES